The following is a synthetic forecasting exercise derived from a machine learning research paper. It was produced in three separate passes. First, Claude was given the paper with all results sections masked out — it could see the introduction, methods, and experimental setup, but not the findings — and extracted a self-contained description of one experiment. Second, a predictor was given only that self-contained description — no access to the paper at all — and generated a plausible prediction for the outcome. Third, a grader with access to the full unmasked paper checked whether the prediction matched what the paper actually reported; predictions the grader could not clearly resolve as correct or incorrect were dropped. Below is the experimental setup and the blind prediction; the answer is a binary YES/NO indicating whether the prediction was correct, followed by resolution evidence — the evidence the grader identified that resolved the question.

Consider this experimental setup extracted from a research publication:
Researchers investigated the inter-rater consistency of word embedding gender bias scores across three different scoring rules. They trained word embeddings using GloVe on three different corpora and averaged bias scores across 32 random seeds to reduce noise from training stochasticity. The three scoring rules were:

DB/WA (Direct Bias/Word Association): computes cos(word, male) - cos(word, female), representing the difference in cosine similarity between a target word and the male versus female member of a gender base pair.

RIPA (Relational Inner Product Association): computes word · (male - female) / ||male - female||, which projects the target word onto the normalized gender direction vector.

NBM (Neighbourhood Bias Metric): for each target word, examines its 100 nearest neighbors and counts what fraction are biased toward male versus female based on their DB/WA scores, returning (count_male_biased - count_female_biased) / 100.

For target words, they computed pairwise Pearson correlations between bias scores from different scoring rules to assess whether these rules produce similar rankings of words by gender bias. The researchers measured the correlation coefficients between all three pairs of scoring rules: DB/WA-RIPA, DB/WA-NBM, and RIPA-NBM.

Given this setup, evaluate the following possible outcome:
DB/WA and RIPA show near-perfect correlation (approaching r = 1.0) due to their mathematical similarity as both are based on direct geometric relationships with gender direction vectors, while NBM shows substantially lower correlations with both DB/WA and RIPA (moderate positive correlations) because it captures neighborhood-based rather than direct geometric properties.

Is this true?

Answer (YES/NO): NO